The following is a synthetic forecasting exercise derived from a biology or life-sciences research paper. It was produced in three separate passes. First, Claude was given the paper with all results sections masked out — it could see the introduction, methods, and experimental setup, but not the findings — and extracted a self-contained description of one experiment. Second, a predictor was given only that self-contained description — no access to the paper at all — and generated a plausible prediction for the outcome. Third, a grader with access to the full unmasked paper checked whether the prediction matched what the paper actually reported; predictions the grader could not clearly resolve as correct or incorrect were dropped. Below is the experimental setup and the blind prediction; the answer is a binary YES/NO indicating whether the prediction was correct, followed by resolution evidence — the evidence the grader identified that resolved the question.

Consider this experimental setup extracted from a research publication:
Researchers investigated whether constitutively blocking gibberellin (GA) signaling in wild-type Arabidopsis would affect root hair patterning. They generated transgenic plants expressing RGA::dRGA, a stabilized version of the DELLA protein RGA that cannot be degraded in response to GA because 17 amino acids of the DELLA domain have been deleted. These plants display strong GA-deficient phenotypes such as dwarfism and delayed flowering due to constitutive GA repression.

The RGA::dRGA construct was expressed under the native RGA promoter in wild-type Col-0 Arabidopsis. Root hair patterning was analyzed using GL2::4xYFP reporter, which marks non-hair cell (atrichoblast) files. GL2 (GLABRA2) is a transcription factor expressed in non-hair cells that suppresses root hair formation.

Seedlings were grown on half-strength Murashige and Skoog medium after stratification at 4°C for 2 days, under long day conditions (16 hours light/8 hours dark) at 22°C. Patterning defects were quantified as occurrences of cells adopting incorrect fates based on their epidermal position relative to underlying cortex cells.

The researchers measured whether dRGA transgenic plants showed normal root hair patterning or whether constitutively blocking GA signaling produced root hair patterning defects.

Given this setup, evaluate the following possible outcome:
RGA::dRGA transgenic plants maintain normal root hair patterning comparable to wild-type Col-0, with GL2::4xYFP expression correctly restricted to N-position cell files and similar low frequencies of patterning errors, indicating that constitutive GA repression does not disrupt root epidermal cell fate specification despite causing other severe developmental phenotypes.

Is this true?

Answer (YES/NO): YES